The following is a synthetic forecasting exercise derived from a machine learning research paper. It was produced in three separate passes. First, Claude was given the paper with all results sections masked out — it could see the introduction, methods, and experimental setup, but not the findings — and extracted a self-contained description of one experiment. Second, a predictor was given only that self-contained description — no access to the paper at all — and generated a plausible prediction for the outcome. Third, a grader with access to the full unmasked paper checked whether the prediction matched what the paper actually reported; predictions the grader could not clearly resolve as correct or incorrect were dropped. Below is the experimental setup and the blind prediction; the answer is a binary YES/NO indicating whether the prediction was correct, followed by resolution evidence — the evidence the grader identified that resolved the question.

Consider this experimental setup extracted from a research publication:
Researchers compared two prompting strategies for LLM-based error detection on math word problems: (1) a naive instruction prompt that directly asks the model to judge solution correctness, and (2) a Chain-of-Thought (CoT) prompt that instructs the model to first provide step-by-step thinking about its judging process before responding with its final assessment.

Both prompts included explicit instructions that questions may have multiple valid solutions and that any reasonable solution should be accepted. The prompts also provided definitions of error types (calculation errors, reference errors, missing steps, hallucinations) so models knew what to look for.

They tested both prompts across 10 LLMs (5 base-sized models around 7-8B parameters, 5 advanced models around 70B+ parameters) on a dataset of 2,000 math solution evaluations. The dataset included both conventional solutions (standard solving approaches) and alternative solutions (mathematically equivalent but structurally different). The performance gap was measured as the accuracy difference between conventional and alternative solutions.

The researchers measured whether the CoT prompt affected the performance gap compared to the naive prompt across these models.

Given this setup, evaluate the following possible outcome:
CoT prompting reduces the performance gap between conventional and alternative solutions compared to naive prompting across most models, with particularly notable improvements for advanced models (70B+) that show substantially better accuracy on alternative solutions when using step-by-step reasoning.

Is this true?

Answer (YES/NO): YES